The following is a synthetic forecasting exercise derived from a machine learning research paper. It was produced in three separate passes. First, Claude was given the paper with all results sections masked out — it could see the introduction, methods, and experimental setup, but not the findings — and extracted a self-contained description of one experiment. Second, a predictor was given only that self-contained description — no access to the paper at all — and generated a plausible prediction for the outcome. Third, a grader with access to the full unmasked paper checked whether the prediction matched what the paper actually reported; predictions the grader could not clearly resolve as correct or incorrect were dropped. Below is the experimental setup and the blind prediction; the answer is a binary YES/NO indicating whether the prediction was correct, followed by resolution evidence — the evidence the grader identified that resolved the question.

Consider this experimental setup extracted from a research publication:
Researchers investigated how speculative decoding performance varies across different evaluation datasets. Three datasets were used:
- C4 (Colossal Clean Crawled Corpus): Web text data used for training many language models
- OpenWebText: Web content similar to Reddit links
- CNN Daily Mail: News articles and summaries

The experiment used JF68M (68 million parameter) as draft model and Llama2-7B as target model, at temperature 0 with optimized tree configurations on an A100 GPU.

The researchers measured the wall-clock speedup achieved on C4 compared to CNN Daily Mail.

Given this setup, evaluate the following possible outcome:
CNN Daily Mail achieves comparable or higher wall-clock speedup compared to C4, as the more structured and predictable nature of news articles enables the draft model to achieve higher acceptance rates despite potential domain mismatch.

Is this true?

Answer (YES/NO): NO